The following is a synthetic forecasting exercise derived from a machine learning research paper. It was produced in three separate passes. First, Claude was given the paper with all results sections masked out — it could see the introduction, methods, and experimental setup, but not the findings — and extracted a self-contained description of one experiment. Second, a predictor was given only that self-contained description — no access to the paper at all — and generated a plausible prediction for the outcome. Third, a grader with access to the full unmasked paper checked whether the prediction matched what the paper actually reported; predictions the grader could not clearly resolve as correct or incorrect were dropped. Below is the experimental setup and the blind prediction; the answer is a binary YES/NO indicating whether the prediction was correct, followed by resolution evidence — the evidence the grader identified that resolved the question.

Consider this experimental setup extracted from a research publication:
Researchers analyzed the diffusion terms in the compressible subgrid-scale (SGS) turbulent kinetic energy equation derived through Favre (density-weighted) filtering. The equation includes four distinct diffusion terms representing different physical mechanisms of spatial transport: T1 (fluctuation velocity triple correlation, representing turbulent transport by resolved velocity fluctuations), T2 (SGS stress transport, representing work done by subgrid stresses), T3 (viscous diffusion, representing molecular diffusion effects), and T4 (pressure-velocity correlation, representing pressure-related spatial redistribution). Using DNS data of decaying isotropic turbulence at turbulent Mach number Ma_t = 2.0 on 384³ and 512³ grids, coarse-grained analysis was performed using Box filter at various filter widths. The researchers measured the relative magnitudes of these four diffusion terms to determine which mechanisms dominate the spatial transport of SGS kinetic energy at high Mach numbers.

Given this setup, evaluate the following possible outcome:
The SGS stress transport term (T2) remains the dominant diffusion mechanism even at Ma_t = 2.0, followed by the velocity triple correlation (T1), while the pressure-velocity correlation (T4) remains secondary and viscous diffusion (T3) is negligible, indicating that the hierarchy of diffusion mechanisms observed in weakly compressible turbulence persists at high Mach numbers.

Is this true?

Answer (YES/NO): NO